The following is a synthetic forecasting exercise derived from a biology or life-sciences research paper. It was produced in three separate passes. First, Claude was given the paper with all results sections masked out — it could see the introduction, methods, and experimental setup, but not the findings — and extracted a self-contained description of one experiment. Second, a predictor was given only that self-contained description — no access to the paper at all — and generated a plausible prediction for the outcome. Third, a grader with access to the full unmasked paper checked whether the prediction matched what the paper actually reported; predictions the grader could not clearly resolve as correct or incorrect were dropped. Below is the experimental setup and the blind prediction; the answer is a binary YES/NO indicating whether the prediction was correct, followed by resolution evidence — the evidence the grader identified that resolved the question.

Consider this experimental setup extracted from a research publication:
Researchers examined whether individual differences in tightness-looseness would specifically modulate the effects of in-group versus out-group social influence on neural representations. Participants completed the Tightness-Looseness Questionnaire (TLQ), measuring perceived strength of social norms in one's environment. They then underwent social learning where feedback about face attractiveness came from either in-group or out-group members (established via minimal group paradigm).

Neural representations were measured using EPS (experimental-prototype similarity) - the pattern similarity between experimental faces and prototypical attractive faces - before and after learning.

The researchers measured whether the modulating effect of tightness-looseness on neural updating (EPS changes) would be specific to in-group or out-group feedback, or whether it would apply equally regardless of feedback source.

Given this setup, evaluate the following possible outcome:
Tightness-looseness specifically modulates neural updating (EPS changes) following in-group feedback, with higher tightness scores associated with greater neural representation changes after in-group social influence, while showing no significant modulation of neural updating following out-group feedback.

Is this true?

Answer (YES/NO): YES